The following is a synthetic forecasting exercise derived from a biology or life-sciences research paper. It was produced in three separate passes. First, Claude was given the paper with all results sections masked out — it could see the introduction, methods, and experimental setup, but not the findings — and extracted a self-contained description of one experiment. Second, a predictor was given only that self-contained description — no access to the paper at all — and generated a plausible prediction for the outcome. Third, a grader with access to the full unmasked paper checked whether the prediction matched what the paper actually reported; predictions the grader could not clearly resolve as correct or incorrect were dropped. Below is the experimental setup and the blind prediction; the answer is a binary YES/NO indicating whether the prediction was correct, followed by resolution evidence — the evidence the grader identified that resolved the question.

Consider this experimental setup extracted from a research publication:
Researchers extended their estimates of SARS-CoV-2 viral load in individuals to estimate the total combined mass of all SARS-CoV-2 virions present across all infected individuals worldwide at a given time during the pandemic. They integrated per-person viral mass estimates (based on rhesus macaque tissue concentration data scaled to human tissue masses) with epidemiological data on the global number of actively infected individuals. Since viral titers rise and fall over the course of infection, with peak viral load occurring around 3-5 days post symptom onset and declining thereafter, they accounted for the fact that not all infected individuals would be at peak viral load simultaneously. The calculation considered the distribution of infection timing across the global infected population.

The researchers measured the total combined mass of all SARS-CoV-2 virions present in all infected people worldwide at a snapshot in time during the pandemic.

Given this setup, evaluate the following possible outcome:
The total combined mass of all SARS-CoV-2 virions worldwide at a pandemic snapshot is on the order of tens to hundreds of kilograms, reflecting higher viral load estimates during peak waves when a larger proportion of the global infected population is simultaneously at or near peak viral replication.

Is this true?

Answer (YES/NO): NO